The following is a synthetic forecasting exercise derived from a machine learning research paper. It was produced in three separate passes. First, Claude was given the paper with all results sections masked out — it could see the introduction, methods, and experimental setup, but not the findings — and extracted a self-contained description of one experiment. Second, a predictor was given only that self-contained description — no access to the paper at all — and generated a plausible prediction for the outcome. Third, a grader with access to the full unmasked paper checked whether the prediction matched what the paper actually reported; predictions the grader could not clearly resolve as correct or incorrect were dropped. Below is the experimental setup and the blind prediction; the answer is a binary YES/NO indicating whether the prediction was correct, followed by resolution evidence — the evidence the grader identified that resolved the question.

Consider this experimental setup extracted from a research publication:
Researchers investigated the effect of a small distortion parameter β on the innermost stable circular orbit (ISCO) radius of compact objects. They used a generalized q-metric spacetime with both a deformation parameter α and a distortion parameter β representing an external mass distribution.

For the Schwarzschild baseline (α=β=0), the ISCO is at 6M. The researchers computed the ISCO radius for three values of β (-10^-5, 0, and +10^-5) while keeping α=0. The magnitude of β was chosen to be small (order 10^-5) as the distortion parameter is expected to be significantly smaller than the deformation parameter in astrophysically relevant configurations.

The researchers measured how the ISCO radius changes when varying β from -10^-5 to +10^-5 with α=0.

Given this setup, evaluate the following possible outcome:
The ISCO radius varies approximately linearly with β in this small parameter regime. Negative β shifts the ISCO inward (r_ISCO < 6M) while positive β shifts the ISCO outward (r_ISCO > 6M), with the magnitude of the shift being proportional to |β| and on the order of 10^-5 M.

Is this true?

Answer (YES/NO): NO